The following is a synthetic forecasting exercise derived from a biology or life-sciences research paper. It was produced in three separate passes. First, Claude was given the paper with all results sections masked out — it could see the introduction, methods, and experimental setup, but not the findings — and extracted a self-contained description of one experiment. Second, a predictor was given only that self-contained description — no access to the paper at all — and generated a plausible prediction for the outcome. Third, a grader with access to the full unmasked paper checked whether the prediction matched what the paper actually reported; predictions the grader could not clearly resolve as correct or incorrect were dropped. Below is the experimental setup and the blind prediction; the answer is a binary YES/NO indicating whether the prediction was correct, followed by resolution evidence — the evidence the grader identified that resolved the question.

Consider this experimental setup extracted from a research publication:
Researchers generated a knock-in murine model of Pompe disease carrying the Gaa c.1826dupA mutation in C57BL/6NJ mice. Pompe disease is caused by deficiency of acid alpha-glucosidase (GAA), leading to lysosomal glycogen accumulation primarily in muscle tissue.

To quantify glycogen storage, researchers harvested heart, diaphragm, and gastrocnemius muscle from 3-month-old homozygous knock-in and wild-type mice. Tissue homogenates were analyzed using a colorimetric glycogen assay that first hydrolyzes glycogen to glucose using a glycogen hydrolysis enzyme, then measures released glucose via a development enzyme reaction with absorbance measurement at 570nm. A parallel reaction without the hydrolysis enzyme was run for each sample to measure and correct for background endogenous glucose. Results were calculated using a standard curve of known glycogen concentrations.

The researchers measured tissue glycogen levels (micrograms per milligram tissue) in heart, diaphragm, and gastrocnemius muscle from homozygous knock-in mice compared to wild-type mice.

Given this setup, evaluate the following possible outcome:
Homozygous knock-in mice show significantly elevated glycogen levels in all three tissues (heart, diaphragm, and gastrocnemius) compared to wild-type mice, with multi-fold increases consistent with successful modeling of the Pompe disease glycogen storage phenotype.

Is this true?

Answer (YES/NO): YES